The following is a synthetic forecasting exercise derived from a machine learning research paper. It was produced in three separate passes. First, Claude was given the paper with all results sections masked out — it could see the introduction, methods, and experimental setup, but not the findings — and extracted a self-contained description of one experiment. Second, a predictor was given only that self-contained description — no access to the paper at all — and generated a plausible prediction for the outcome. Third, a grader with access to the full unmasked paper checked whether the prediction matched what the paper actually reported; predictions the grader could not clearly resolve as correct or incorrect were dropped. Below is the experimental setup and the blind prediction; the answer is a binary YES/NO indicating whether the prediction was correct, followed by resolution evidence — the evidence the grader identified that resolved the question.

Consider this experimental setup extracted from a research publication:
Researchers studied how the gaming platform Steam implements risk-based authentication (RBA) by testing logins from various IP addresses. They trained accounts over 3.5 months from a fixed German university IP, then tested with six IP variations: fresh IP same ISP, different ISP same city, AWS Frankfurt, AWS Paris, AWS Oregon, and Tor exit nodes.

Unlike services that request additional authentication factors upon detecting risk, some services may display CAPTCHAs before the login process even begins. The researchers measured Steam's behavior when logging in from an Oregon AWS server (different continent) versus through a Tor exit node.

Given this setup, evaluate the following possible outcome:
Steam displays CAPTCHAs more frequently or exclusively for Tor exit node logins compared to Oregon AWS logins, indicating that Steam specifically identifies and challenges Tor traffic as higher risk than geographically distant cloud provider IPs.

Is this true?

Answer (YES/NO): YES